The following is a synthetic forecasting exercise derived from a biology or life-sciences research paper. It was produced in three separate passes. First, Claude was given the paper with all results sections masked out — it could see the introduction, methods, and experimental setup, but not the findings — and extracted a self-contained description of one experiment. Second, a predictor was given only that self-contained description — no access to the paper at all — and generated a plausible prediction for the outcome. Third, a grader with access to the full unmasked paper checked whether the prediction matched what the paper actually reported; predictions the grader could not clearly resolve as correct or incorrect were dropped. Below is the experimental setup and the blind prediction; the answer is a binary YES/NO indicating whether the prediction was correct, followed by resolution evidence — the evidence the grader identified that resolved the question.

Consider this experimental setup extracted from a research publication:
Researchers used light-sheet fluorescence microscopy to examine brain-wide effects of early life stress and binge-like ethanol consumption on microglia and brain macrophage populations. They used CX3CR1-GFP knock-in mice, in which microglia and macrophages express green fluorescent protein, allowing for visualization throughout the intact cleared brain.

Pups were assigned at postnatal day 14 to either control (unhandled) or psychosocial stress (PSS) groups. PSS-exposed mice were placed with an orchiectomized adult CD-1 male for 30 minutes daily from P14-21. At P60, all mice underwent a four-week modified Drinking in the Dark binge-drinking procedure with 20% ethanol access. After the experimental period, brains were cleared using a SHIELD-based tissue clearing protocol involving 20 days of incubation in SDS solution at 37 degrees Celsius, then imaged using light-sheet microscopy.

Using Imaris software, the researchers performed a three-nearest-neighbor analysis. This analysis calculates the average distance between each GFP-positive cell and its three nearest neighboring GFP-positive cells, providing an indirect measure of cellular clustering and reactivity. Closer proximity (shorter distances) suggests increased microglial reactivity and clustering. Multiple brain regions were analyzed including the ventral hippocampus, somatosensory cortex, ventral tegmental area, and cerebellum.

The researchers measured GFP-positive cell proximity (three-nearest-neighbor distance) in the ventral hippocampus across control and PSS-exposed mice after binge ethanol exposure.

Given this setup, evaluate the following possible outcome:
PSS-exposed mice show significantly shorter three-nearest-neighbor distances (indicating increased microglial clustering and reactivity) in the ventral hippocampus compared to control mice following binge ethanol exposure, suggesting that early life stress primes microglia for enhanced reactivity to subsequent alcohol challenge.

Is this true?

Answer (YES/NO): NO